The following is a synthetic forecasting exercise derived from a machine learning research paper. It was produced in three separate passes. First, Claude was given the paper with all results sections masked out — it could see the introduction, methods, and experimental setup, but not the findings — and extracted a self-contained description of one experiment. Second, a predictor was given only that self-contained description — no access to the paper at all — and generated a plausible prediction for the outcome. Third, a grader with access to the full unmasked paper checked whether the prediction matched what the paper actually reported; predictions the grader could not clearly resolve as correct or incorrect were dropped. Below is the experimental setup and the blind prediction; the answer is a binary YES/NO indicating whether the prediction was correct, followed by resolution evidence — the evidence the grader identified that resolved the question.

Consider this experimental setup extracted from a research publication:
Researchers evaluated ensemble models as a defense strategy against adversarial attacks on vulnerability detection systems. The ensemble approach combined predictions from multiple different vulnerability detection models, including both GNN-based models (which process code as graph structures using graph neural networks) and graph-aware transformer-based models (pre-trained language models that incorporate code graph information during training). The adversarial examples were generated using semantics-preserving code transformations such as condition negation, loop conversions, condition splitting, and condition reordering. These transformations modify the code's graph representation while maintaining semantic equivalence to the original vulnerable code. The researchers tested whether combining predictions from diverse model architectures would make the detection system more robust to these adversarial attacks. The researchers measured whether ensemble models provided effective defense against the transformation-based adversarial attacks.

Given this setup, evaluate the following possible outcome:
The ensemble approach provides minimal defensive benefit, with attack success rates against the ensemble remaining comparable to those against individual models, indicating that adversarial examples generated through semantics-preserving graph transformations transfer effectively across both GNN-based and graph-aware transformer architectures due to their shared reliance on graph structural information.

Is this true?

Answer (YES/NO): NO